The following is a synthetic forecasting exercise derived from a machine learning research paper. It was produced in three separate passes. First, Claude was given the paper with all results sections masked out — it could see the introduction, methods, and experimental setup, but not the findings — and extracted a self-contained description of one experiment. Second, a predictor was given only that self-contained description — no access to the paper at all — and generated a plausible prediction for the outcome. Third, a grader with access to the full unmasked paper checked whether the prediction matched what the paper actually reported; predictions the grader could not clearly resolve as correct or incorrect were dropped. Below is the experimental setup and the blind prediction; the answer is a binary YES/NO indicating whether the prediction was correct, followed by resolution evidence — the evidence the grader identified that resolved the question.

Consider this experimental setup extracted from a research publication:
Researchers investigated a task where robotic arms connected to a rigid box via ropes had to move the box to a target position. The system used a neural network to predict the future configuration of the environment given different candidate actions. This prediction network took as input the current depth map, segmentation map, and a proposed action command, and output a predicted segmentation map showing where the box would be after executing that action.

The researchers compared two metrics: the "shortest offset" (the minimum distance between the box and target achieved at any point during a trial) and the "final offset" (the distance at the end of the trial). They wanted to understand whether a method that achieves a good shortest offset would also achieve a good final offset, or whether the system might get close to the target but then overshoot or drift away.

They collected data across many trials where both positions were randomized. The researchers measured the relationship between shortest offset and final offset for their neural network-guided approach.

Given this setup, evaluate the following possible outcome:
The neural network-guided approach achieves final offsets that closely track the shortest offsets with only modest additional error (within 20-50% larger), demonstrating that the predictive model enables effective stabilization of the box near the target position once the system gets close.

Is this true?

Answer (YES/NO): NO